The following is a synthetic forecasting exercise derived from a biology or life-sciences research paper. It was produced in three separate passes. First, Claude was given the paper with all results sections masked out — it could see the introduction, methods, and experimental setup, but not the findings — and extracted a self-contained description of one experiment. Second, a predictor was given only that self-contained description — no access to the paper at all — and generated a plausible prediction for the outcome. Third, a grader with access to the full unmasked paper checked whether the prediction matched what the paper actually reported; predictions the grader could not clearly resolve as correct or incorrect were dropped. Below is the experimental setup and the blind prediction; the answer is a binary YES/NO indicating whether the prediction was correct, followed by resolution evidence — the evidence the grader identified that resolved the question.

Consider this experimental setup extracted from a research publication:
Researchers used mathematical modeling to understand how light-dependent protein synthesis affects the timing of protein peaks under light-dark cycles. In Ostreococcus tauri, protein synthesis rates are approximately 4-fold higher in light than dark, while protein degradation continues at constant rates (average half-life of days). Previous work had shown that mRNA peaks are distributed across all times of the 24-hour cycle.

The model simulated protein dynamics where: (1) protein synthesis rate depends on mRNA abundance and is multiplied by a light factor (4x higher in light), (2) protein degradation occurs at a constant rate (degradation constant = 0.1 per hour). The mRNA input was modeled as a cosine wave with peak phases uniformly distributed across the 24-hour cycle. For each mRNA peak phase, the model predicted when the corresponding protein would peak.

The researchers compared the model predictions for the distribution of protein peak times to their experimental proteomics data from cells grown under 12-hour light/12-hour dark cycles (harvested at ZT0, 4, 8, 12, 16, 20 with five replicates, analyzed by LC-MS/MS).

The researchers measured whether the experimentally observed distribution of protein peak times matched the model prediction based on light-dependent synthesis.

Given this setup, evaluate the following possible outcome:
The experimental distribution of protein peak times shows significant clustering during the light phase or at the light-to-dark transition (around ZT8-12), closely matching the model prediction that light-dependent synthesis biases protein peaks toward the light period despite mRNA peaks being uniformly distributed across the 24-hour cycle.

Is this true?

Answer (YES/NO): YES